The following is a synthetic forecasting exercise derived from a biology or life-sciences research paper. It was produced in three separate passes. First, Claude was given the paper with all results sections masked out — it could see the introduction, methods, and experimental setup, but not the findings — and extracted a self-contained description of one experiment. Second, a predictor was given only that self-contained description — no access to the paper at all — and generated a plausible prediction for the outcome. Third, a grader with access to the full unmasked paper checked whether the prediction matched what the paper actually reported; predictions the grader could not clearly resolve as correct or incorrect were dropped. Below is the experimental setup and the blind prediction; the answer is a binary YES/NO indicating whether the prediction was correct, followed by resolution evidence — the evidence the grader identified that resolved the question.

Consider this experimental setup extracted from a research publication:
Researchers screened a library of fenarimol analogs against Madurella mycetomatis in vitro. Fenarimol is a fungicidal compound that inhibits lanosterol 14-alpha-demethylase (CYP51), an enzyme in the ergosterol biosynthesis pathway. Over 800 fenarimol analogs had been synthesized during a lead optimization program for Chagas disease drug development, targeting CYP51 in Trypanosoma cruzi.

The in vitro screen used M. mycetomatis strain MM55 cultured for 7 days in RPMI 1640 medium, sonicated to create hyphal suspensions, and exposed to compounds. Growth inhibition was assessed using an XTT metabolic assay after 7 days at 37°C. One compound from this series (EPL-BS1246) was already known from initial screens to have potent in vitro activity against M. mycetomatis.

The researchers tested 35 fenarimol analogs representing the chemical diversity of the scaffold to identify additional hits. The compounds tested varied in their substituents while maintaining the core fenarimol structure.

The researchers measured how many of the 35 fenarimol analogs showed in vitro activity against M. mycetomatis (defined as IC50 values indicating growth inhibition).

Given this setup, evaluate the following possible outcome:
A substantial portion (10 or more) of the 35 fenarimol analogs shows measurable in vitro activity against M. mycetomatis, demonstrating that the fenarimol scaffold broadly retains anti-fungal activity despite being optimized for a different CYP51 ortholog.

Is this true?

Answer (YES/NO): NO